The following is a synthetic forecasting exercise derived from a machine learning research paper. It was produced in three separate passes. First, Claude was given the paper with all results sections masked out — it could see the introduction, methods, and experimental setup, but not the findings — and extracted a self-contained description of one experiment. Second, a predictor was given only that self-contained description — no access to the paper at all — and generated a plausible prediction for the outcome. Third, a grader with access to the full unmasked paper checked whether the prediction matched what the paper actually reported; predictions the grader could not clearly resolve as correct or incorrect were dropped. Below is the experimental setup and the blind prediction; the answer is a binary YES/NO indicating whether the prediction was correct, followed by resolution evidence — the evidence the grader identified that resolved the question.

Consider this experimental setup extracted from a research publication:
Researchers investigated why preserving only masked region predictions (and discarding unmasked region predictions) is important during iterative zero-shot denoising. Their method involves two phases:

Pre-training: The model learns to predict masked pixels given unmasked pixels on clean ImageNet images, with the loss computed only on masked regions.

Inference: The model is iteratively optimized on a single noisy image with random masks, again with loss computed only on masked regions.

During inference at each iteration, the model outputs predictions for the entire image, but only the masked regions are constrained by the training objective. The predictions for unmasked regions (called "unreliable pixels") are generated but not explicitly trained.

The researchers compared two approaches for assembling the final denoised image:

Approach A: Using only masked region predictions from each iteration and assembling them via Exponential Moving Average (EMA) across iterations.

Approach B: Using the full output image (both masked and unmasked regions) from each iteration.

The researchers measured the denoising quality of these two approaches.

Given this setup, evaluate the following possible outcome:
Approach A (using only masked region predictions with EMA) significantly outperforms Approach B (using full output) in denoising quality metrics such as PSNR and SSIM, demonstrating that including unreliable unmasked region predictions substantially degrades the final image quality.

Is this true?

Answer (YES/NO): YES